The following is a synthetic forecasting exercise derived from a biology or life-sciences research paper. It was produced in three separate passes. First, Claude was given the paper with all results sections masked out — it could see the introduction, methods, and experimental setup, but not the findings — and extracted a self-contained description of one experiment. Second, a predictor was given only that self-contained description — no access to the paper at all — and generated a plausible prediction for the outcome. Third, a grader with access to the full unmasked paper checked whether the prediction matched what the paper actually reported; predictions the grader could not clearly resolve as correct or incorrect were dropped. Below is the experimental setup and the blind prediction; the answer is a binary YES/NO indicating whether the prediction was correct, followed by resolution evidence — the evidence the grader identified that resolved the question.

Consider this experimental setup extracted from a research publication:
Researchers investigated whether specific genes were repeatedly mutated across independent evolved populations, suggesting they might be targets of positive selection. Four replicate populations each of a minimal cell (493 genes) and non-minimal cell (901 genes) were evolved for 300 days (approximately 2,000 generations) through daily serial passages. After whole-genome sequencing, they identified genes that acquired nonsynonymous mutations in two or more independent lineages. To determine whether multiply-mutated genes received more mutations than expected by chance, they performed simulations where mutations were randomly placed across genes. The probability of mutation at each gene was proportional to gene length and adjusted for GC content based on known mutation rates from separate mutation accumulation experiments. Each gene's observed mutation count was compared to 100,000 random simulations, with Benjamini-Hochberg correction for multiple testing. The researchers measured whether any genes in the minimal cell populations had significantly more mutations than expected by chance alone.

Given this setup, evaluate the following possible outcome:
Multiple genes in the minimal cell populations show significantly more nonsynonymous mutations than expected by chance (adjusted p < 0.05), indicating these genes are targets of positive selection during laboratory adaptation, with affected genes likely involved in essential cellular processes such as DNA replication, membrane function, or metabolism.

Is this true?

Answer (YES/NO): YES